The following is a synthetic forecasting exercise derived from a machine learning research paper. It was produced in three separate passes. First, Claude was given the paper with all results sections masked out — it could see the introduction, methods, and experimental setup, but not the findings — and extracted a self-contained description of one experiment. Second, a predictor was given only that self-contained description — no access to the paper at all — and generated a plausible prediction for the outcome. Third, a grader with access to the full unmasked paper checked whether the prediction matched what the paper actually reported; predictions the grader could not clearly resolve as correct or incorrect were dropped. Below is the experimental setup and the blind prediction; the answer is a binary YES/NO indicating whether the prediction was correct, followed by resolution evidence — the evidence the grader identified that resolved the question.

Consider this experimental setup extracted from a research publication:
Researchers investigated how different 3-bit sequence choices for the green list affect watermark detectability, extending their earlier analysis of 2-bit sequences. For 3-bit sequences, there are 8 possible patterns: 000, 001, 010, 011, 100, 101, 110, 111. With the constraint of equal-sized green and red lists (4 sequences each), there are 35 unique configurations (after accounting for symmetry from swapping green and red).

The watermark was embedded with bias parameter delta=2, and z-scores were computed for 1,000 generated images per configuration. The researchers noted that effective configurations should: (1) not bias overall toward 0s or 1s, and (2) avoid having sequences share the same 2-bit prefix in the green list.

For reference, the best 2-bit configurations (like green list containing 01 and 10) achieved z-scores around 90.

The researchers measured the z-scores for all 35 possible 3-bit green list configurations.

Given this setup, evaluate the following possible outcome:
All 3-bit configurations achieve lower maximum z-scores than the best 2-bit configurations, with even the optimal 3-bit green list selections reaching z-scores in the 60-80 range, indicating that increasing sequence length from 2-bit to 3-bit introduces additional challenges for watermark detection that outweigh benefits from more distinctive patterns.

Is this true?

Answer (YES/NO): NO